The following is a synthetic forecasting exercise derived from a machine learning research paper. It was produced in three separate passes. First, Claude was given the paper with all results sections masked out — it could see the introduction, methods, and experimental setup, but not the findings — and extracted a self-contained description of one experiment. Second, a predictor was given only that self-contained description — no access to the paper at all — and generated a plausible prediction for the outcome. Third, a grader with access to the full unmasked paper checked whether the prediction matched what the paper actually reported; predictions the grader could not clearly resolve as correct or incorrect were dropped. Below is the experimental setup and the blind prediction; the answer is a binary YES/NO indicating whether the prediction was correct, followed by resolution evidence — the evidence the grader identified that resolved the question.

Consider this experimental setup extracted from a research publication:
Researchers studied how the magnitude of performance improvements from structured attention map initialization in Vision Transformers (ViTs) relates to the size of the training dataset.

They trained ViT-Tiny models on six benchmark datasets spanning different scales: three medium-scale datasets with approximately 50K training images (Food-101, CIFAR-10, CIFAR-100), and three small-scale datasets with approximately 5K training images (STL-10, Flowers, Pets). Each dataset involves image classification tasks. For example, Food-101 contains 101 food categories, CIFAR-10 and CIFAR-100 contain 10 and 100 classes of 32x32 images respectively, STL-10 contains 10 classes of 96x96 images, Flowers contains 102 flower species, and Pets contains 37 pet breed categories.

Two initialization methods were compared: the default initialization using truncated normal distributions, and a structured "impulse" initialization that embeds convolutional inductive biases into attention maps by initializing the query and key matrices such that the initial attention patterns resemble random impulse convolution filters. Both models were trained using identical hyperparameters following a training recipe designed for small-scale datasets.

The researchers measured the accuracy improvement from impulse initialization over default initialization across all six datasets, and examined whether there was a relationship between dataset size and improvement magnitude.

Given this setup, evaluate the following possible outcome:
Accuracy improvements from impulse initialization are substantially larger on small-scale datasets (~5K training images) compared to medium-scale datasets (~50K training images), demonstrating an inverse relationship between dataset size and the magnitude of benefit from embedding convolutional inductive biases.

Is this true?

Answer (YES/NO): YES